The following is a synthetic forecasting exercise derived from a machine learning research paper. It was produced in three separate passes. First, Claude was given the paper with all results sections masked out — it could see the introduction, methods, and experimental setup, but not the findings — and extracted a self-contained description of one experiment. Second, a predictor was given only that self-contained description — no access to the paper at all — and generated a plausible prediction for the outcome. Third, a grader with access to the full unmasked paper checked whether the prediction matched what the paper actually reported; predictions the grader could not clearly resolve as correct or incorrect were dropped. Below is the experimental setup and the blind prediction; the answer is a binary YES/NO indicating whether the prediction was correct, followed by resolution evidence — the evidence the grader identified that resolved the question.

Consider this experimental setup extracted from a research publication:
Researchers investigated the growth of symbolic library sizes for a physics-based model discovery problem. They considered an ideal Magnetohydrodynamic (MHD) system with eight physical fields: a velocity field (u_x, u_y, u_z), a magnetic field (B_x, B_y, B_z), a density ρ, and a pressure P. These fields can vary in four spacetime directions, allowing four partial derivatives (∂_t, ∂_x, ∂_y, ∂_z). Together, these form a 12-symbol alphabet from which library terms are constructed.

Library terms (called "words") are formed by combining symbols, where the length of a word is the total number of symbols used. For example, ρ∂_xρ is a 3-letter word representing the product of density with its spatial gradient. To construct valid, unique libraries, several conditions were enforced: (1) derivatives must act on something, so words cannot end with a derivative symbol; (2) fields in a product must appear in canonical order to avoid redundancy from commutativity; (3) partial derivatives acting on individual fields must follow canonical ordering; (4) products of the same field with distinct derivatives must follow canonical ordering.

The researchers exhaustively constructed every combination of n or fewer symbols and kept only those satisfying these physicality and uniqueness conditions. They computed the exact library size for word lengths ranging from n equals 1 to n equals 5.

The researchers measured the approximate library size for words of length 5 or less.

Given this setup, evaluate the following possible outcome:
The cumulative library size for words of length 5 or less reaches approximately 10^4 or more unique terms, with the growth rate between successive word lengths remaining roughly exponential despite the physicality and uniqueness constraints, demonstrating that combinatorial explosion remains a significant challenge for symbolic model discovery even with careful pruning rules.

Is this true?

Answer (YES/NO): YES